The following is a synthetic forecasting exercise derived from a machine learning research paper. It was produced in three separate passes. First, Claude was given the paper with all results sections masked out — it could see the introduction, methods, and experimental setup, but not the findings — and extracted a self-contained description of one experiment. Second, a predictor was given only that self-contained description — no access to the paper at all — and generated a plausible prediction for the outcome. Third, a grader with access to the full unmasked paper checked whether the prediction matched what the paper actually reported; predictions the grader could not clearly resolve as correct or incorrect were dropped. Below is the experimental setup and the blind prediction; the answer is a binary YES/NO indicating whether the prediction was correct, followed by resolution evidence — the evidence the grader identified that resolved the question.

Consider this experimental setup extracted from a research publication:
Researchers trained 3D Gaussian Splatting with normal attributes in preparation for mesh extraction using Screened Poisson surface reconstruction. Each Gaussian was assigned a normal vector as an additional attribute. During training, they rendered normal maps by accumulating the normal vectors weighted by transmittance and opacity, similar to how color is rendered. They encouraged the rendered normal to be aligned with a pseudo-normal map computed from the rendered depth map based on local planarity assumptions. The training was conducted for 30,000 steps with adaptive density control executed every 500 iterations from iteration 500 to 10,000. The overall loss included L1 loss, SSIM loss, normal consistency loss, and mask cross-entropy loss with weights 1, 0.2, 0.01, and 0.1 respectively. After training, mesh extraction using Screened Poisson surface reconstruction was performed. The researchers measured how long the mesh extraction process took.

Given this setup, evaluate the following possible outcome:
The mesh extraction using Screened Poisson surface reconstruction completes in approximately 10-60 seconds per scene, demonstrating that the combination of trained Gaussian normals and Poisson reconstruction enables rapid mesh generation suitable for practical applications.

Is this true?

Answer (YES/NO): YES